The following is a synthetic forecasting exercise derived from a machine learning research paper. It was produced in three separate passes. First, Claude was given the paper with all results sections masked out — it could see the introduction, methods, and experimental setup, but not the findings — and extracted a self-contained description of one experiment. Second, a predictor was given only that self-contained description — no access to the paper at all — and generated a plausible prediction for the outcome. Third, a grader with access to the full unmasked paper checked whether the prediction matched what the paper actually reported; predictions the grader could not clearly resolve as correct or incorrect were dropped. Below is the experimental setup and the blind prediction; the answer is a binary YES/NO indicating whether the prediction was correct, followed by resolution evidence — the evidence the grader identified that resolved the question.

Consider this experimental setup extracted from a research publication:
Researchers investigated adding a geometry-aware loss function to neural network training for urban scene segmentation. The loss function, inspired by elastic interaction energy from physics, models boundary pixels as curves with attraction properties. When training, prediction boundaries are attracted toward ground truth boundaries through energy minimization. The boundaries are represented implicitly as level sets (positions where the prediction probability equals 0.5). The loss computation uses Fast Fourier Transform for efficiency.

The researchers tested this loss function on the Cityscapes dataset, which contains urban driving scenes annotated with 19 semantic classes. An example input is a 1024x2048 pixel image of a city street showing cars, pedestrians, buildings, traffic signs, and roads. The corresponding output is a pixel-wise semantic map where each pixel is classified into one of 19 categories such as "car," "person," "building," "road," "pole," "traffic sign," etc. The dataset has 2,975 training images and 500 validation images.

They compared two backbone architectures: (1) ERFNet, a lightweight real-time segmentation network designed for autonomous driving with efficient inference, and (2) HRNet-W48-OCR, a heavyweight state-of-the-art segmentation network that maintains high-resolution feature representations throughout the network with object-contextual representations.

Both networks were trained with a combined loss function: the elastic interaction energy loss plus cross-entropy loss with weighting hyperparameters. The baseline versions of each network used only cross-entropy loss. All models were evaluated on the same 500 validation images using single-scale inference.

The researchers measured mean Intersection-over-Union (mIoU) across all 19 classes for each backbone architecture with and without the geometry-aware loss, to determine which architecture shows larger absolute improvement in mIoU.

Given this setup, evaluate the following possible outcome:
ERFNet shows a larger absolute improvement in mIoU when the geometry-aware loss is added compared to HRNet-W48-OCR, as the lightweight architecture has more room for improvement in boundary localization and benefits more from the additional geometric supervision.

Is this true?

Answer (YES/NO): YES